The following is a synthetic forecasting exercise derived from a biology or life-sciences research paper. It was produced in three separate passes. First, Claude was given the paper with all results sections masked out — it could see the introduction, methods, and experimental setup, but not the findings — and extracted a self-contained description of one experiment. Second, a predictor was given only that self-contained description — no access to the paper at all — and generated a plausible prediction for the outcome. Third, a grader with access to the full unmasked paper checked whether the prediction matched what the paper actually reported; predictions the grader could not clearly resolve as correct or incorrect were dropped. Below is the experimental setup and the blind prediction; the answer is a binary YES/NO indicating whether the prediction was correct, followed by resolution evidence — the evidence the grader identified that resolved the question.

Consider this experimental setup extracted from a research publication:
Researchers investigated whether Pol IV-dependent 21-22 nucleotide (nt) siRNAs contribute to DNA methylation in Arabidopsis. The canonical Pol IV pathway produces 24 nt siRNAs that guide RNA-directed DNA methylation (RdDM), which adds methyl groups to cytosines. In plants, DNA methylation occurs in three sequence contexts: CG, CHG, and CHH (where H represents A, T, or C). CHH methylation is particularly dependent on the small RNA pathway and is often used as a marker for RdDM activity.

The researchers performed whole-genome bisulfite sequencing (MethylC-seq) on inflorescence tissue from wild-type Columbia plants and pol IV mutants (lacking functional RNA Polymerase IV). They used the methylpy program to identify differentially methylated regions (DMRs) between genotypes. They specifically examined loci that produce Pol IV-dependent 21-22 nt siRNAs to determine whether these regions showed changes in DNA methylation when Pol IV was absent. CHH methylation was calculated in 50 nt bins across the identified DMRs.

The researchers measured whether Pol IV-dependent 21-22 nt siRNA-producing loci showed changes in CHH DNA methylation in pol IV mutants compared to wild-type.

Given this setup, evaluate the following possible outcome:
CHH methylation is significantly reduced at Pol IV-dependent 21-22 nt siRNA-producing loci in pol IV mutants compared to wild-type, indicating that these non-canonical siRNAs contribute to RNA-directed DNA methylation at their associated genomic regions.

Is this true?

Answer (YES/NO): YES